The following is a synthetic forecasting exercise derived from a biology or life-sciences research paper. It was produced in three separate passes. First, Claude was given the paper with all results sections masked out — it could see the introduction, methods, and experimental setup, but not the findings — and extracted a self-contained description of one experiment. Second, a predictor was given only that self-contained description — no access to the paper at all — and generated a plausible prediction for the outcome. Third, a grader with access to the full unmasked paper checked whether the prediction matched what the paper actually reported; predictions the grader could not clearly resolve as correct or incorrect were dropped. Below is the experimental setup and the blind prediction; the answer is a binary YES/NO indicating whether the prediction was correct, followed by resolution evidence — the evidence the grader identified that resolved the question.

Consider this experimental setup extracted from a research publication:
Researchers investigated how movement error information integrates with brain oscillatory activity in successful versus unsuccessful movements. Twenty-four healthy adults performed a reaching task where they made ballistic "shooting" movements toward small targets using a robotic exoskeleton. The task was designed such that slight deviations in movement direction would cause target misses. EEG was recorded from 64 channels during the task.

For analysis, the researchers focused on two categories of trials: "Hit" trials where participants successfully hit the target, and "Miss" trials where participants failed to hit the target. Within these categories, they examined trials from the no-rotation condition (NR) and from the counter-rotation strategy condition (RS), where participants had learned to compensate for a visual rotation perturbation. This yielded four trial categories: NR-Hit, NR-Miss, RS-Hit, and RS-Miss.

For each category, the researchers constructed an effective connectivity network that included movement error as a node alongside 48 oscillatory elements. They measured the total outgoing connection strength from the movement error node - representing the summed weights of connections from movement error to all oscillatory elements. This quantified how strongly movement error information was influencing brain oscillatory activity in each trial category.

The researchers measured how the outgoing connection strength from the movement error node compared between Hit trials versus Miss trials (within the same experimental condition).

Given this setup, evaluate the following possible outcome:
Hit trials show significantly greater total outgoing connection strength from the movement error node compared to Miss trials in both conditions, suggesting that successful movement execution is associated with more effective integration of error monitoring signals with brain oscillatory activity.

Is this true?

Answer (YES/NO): YES